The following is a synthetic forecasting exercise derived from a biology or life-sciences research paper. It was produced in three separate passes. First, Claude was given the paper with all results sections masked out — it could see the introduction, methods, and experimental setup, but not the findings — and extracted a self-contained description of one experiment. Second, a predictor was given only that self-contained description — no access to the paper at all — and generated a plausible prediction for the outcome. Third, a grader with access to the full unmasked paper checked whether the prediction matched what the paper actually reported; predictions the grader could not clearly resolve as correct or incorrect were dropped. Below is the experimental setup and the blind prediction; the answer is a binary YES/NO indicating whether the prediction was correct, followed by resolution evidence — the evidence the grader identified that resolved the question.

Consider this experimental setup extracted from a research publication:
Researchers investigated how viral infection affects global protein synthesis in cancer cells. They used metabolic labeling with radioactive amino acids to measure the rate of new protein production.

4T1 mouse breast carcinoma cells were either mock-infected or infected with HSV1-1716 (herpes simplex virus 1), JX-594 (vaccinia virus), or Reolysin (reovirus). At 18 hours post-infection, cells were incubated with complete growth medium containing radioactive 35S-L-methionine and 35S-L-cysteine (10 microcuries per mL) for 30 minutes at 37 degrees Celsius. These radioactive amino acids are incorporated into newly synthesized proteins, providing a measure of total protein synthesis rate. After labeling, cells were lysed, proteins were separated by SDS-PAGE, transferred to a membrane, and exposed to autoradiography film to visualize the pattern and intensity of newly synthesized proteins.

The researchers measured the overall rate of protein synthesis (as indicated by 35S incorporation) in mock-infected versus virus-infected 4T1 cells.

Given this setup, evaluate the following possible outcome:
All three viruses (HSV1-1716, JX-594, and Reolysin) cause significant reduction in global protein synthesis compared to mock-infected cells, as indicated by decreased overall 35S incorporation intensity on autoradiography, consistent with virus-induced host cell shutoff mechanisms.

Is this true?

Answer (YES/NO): NO